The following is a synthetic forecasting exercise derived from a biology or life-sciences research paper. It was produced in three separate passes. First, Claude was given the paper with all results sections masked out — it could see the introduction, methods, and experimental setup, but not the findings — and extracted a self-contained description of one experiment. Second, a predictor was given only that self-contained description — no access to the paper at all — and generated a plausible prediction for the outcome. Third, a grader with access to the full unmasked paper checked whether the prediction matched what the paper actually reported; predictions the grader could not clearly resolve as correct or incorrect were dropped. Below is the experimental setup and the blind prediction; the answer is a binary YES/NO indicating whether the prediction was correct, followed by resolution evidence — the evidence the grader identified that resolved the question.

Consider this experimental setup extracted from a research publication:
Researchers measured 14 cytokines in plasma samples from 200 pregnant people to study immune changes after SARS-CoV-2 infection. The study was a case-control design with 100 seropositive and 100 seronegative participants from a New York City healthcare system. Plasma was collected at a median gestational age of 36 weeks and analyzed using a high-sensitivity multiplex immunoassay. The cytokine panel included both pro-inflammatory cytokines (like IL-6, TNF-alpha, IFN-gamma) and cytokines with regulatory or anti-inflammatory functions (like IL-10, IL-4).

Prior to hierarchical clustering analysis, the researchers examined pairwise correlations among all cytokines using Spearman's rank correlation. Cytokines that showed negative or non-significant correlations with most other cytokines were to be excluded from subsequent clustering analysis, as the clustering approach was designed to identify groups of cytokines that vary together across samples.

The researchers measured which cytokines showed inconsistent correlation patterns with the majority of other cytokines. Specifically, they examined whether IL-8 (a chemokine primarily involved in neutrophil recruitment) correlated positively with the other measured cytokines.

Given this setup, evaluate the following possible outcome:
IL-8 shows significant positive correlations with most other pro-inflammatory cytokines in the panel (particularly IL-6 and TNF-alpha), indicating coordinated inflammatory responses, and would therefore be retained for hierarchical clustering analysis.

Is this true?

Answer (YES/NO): NO